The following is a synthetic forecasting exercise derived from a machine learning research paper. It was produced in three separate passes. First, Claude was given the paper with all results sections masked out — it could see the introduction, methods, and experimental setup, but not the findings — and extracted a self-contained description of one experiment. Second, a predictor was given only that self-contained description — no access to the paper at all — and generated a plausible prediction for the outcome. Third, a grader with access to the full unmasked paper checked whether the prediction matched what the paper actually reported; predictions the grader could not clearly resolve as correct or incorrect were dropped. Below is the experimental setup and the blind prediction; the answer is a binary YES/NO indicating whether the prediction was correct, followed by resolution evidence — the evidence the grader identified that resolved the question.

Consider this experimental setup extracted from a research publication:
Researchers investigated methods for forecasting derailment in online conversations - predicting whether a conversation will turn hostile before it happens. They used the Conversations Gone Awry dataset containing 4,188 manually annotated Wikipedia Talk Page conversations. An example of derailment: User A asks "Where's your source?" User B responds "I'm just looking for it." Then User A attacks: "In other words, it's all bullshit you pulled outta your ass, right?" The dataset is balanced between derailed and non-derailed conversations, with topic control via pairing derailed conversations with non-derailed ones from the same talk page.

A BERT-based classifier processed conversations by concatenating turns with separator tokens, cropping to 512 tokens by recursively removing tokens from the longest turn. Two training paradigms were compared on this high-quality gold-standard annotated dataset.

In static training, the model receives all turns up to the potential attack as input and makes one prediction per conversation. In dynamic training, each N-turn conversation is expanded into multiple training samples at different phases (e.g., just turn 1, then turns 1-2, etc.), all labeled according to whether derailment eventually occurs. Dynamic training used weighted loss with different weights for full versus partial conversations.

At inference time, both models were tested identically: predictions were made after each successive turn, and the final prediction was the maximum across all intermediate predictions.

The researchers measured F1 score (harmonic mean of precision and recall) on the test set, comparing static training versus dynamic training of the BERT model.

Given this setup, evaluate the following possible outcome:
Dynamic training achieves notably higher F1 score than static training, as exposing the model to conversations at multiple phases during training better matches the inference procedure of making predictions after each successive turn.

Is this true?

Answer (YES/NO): NO